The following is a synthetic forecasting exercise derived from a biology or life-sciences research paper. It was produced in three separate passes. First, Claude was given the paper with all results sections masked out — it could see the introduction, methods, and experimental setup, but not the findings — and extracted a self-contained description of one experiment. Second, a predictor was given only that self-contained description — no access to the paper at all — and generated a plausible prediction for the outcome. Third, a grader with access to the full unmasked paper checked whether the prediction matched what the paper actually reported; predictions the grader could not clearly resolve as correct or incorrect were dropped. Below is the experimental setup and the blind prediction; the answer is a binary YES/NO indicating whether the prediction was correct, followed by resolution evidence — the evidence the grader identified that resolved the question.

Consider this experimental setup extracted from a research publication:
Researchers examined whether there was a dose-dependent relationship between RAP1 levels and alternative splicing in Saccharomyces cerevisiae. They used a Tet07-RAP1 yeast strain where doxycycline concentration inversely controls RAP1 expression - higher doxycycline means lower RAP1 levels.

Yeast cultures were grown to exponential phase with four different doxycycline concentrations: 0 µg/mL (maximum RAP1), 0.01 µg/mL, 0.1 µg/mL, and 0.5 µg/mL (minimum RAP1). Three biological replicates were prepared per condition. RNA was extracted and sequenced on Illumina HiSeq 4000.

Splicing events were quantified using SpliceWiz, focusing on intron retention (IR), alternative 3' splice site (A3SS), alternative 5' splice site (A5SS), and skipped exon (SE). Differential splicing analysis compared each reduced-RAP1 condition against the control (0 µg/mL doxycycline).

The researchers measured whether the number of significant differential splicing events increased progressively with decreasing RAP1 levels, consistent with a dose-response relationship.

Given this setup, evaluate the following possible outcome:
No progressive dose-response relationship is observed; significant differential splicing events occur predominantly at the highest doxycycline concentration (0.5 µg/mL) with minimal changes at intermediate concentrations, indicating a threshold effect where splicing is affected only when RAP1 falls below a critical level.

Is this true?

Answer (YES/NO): NO